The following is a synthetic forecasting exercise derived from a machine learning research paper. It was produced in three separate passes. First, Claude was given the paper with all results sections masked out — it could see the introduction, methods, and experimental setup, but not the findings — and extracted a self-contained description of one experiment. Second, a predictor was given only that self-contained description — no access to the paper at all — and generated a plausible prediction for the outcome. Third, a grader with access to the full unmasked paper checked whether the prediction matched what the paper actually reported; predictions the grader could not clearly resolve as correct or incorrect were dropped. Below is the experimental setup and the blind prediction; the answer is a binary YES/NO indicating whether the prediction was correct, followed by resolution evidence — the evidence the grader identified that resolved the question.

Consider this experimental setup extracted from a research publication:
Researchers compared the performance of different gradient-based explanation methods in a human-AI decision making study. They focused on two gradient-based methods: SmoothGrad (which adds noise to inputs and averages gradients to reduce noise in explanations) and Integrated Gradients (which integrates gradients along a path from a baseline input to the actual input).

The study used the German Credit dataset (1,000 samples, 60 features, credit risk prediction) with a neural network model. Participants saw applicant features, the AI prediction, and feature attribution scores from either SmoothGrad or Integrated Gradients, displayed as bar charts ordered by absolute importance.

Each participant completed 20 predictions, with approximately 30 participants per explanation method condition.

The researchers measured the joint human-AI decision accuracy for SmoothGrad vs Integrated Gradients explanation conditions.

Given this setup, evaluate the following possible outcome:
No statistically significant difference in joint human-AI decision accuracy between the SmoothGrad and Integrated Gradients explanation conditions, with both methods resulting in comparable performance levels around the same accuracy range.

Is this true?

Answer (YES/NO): NO